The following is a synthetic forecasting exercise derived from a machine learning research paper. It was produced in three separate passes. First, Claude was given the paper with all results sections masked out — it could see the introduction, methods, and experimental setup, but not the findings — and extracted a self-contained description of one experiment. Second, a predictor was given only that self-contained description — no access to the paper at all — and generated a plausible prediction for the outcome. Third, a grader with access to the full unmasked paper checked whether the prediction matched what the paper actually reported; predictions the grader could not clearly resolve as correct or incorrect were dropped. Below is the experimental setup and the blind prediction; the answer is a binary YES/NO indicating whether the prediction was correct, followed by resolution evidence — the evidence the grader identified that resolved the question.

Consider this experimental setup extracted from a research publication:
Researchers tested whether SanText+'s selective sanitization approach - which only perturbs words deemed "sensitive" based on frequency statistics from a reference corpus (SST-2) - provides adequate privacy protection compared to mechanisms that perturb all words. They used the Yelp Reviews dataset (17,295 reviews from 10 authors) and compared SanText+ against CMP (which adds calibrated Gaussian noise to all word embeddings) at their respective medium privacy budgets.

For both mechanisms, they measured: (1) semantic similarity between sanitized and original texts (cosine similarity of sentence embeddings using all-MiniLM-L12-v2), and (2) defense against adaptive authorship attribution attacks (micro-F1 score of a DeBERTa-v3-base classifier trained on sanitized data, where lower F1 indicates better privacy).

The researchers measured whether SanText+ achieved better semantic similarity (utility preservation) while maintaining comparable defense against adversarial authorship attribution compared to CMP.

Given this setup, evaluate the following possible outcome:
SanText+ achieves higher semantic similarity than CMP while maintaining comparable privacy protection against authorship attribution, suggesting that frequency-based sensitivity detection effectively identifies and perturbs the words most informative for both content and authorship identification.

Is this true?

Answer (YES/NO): NO